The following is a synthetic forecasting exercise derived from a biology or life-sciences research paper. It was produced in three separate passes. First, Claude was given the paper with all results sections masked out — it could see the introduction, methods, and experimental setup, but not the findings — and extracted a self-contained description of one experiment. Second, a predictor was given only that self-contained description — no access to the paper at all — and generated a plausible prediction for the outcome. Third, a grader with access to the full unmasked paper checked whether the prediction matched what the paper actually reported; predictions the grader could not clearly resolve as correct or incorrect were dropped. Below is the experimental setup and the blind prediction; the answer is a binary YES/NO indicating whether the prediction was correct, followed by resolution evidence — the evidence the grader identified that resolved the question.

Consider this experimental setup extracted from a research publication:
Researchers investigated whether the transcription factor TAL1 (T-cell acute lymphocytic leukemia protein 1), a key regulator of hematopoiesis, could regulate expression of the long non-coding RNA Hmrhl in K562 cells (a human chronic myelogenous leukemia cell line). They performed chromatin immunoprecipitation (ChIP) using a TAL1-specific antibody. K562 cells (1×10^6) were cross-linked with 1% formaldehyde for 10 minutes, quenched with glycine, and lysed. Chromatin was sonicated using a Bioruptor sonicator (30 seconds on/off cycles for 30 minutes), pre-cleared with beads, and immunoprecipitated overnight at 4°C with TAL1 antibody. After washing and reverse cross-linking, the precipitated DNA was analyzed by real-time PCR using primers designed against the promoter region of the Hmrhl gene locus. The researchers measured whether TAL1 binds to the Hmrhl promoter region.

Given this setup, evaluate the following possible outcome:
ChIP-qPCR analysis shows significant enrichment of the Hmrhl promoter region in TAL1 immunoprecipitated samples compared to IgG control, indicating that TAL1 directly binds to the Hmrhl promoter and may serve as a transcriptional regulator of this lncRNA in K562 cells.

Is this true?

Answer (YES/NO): YES